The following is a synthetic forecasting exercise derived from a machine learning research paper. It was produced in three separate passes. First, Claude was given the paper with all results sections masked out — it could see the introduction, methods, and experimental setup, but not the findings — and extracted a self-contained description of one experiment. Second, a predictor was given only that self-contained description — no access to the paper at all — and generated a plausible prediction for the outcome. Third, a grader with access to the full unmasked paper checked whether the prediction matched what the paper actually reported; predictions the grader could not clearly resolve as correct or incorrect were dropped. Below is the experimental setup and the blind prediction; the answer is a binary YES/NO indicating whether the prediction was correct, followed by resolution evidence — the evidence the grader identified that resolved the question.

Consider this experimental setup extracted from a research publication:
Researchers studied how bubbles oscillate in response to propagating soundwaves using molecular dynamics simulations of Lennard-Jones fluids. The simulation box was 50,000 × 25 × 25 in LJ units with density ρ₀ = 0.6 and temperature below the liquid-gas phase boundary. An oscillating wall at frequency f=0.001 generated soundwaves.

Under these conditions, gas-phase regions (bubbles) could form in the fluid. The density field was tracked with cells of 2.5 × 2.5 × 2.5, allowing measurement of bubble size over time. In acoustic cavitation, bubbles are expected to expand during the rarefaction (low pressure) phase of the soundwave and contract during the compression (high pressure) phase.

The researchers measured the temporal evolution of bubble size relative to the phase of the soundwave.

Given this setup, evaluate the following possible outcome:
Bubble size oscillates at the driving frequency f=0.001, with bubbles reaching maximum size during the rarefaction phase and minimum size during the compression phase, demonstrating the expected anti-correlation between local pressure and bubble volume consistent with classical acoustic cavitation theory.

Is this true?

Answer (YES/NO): YES